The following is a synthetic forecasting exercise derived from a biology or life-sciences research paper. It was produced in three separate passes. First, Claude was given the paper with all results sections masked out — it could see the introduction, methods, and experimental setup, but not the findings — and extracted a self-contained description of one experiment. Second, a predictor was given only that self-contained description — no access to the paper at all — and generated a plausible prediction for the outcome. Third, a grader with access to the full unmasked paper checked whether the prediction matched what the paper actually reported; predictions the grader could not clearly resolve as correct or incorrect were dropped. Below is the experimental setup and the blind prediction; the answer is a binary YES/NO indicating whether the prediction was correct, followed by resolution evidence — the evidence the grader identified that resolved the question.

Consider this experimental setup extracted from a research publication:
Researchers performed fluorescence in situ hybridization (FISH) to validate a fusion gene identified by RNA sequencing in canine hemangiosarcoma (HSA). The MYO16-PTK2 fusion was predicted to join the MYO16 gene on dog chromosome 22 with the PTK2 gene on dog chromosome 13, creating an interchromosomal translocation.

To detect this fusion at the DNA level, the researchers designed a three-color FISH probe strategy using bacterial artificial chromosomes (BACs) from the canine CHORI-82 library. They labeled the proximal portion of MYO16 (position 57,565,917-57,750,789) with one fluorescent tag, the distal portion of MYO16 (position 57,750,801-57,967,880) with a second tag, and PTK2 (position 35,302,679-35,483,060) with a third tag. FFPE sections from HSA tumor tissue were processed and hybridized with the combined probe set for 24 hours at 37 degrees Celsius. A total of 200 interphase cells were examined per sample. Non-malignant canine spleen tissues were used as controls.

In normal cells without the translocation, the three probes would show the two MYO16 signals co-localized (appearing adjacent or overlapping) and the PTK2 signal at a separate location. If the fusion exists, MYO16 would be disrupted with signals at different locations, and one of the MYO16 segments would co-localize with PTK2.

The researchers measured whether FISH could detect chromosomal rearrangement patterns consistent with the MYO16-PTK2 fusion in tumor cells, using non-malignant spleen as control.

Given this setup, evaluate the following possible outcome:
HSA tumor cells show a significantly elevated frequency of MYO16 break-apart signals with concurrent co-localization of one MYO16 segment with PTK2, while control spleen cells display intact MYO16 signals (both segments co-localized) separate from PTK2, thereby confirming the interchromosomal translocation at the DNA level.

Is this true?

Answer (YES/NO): YES